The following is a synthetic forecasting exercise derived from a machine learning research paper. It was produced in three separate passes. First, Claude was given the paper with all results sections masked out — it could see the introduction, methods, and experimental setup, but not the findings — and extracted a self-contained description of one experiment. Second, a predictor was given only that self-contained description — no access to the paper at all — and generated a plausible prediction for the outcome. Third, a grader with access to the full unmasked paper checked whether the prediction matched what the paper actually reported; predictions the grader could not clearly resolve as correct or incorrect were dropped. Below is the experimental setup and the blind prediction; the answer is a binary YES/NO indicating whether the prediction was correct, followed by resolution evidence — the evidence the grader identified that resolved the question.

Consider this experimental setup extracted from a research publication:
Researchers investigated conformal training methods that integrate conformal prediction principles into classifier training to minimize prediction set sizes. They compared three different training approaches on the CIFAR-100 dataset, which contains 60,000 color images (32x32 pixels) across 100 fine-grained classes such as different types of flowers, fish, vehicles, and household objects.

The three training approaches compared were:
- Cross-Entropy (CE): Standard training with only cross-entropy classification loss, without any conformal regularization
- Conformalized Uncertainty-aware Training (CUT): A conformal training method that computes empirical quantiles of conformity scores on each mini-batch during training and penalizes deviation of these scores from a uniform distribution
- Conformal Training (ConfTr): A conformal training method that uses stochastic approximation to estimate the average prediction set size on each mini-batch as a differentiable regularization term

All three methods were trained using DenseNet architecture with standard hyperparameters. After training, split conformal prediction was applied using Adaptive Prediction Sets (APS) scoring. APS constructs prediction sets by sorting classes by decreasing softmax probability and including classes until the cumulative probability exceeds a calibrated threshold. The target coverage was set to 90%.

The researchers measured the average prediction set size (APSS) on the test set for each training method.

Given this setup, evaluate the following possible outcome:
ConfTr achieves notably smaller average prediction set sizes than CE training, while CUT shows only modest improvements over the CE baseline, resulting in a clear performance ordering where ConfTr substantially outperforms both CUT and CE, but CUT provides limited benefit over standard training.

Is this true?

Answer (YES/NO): NO